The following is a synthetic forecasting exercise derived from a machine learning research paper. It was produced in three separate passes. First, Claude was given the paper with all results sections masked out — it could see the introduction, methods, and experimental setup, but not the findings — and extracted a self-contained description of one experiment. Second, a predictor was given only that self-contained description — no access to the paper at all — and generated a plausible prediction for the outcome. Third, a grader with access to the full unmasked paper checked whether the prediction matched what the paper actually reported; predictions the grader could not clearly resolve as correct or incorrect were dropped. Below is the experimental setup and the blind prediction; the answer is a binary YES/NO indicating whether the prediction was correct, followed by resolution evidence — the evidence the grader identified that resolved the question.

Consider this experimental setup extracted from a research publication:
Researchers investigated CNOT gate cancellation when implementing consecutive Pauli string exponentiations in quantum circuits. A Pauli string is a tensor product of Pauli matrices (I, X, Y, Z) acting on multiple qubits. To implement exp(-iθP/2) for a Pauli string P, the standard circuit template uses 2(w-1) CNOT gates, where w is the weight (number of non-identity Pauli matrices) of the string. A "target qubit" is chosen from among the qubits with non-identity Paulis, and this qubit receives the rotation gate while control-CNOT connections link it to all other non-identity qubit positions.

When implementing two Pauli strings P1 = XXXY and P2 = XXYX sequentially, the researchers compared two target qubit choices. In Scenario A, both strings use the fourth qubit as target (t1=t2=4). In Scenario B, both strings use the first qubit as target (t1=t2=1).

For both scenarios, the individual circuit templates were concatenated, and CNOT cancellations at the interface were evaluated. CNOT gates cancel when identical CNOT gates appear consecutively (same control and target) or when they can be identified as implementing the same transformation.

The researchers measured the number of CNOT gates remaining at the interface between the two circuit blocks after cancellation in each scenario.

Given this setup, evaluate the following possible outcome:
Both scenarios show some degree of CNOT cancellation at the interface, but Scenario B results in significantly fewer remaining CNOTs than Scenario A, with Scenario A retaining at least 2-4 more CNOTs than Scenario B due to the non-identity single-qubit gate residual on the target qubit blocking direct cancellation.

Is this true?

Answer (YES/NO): NO